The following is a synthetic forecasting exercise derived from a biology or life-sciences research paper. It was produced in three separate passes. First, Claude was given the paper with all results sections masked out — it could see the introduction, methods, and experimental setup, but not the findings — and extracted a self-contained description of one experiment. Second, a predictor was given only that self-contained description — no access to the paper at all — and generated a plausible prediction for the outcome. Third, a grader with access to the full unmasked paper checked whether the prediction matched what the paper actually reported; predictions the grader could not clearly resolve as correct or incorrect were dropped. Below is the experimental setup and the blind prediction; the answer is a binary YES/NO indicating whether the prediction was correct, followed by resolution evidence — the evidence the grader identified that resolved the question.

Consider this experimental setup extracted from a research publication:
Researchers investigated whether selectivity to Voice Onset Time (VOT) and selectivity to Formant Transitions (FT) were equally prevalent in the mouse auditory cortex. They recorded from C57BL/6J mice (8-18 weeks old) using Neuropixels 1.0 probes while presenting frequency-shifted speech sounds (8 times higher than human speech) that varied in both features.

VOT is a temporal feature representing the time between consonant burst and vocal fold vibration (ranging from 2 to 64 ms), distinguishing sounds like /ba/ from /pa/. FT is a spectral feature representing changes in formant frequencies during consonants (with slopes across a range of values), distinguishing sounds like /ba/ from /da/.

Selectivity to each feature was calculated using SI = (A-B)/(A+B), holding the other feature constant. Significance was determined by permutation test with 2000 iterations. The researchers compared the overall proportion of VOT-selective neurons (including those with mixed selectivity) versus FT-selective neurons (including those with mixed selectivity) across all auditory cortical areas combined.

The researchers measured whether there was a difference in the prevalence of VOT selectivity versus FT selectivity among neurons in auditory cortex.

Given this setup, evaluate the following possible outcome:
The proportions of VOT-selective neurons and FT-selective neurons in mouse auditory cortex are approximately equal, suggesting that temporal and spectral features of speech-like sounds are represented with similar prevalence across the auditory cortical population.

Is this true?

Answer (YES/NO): NO